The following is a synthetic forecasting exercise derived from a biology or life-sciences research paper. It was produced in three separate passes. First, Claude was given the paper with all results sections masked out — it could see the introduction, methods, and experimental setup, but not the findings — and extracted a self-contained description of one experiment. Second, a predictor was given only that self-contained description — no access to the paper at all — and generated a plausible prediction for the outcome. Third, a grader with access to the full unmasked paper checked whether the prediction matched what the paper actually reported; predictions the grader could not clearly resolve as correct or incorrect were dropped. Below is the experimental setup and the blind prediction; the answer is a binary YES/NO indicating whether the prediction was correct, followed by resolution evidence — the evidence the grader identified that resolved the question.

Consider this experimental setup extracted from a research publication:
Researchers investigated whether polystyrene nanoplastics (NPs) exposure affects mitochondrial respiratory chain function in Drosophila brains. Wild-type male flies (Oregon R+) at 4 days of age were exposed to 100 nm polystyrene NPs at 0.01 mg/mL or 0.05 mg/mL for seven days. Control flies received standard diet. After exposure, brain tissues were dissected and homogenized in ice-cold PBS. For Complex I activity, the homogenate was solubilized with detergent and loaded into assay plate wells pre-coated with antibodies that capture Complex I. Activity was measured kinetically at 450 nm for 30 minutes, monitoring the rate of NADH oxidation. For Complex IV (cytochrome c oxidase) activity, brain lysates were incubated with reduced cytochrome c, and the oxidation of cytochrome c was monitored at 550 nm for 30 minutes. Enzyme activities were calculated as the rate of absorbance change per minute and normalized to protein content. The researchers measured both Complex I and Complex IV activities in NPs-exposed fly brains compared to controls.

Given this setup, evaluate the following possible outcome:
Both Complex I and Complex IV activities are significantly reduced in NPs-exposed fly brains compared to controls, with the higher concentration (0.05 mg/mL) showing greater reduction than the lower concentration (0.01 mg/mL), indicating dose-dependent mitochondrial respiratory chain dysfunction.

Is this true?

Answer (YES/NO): YES